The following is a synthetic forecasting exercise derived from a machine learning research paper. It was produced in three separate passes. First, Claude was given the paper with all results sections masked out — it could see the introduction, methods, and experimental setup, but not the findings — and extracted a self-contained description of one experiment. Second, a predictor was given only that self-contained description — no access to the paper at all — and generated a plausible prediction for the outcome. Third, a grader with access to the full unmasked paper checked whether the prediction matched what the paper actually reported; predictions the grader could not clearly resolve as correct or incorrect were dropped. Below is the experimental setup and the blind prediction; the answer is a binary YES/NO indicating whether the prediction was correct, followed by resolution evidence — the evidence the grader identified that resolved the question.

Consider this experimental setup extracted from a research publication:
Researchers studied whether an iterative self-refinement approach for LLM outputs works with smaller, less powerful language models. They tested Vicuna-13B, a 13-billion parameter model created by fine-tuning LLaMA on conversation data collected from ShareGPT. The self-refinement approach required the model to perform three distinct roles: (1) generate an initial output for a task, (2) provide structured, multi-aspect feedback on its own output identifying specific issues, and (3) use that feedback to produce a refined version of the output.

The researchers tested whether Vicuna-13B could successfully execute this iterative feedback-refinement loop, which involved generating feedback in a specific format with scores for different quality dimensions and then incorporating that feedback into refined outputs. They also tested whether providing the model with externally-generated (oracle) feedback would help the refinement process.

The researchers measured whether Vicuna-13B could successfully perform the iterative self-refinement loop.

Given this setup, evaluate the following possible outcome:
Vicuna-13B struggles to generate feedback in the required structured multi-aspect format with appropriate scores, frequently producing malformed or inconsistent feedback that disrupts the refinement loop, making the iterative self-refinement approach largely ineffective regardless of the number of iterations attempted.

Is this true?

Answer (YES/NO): YES